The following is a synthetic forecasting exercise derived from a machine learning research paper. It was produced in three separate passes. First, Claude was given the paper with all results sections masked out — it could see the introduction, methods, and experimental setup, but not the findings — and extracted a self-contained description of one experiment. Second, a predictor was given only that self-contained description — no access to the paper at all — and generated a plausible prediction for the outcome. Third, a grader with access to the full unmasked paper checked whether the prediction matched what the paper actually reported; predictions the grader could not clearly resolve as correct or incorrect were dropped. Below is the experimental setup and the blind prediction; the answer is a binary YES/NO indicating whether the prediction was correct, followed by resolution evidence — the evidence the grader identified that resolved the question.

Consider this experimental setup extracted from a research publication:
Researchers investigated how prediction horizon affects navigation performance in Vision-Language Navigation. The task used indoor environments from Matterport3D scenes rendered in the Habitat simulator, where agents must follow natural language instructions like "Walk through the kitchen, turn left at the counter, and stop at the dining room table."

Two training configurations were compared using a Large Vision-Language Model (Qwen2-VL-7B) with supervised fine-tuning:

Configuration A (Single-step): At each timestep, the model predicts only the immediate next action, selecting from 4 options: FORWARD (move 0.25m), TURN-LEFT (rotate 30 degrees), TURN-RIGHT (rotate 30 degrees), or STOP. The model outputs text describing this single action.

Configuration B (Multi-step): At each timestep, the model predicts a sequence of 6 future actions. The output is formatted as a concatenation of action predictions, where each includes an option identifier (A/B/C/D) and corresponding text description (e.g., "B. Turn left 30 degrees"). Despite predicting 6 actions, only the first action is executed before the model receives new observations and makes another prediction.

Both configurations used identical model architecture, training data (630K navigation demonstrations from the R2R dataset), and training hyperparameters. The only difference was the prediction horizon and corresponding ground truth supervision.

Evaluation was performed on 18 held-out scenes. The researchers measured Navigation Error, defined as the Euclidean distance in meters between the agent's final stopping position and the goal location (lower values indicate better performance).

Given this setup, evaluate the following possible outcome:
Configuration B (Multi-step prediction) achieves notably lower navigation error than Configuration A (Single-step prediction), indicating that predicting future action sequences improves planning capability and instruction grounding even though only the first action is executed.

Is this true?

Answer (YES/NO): YES